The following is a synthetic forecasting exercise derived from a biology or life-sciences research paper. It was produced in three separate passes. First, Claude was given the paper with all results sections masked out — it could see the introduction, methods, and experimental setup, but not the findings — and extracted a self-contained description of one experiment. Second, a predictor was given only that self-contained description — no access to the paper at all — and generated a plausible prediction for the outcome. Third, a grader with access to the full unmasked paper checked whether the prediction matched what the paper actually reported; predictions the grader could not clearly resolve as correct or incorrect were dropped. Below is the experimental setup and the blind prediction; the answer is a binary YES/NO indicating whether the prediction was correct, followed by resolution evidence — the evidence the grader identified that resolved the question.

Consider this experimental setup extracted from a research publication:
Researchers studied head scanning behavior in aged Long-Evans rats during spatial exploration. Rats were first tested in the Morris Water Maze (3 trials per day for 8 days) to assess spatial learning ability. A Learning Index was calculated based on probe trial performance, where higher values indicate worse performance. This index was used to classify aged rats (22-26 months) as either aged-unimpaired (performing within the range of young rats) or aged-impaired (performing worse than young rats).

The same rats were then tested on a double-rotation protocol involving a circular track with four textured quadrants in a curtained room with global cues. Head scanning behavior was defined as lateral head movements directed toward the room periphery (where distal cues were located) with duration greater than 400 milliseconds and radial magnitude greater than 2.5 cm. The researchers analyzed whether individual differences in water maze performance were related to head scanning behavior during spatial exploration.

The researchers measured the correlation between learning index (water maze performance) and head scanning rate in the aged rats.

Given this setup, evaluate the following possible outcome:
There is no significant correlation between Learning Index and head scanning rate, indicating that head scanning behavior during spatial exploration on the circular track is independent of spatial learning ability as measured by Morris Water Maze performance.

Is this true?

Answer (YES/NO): NO